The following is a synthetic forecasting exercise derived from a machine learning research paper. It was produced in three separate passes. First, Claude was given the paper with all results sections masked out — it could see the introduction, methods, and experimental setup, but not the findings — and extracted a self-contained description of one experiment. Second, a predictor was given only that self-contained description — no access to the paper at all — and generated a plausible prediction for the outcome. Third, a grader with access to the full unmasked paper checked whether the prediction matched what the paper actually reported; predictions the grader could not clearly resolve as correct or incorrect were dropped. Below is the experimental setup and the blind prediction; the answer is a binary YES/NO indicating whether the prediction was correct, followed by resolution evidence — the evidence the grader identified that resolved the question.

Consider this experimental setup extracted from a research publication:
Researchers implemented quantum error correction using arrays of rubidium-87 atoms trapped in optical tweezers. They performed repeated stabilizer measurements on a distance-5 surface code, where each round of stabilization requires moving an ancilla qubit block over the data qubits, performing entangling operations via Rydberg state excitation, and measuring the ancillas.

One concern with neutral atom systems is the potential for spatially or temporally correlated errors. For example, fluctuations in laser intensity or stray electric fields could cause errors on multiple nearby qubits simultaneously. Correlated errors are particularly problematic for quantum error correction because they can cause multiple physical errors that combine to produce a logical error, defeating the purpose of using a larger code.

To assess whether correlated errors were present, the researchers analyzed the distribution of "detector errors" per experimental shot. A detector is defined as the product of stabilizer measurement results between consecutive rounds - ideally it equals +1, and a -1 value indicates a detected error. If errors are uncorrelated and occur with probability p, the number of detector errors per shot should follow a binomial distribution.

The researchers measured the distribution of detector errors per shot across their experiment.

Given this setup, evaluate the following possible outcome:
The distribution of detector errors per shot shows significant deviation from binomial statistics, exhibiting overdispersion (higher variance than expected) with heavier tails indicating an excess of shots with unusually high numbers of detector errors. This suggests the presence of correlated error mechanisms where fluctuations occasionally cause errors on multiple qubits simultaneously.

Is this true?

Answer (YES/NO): NO